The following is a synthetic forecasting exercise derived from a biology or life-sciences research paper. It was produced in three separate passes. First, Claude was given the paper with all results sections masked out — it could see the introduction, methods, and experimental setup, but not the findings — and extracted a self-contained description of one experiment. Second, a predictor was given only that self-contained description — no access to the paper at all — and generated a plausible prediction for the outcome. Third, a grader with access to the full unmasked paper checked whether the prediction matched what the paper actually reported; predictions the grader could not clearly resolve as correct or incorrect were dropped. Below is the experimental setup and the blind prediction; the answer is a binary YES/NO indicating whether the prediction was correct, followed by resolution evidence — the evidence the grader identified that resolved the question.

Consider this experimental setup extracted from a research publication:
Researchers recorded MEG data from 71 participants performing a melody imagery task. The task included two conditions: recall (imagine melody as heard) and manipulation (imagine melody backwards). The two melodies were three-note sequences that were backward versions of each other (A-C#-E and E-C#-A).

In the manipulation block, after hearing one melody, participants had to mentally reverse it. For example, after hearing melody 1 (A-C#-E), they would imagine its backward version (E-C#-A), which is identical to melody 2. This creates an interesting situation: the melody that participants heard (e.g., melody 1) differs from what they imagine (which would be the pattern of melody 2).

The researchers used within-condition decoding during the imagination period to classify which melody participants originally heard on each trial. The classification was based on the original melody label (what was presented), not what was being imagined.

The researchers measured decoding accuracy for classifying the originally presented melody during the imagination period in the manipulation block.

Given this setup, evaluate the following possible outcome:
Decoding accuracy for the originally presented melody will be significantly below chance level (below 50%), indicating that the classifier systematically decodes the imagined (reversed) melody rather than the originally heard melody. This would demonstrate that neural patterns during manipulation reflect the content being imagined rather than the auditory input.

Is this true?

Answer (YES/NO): NO